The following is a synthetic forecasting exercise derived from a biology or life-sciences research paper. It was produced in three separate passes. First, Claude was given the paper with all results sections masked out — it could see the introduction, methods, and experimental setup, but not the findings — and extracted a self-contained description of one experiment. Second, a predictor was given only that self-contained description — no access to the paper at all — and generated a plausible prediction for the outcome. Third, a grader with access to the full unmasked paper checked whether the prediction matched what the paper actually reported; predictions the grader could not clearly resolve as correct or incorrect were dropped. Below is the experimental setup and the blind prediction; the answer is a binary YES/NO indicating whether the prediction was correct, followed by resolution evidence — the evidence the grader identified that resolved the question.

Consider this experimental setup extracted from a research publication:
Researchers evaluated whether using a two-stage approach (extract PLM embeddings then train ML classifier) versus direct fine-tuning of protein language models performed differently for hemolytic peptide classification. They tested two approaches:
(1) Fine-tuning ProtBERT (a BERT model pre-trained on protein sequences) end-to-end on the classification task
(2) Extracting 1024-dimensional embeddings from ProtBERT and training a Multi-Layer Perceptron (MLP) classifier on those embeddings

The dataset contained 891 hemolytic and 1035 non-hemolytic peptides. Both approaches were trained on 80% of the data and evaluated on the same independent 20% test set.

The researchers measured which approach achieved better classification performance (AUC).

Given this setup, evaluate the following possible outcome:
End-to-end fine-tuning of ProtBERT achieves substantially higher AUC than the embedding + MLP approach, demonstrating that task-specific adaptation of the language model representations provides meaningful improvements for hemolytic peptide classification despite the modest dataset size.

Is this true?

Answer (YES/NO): NO